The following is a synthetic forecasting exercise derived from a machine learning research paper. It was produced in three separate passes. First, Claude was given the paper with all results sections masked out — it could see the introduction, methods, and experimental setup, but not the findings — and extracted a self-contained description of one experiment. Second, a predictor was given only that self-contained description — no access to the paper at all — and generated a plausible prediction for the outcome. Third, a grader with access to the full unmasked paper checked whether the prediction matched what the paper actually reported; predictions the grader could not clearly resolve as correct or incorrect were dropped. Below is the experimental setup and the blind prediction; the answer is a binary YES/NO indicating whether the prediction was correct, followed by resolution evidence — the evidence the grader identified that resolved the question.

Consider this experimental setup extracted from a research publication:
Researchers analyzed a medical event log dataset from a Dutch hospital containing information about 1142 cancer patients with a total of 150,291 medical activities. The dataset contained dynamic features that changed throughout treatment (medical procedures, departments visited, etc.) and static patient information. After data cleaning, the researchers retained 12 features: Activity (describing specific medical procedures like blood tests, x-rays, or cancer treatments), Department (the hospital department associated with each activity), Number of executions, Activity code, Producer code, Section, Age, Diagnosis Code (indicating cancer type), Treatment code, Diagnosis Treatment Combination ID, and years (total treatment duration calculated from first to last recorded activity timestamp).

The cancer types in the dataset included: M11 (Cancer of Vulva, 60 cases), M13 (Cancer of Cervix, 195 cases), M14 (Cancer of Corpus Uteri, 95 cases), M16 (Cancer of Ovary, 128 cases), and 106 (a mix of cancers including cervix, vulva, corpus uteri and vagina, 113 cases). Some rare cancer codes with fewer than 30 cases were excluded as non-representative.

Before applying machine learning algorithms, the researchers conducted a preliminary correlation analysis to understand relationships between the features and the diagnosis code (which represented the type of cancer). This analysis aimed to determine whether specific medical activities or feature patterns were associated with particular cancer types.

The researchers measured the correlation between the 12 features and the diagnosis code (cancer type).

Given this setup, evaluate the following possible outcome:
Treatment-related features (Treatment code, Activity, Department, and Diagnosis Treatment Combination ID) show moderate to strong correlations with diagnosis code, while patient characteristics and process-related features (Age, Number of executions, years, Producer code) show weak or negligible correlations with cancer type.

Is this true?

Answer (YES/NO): NO